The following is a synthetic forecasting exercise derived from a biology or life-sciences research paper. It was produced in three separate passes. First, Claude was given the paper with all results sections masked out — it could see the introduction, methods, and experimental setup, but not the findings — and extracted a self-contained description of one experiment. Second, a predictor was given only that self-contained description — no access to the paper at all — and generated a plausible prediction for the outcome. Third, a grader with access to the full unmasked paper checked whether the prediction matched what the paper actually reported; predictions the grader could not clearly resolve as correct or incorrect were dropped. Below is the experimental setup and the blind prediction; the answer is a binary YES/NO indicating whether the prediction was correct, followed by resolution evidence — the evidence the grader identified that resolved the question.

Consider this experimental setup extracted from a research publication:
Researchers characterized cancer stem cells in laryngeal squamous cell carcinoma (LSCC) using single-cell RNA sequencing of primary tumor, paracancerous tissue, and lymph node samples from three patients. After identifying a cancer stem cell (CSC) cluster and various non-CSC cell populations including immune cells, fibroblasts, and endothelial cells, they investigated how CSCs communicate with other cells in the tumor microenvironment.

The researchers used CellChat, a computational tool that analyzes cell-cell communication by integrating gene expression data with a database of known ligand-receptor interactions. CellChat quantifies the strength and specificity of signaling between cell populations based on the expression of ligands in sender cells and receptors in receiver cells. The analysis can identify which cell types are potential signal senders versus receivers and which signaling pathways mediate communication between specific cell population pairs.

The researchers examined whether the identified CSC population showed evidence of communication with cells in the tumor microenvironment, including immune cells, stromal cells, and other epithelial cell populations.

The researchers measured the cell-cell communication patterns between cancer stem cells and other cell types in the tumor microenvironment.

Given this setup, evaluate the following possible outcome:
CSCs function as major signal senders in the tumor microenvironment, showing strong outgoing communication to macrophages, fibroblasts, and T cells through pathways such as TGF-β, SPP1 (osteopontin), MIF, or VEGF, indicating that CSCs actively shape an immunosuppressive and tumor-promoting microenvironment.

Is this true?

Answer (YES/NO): NO